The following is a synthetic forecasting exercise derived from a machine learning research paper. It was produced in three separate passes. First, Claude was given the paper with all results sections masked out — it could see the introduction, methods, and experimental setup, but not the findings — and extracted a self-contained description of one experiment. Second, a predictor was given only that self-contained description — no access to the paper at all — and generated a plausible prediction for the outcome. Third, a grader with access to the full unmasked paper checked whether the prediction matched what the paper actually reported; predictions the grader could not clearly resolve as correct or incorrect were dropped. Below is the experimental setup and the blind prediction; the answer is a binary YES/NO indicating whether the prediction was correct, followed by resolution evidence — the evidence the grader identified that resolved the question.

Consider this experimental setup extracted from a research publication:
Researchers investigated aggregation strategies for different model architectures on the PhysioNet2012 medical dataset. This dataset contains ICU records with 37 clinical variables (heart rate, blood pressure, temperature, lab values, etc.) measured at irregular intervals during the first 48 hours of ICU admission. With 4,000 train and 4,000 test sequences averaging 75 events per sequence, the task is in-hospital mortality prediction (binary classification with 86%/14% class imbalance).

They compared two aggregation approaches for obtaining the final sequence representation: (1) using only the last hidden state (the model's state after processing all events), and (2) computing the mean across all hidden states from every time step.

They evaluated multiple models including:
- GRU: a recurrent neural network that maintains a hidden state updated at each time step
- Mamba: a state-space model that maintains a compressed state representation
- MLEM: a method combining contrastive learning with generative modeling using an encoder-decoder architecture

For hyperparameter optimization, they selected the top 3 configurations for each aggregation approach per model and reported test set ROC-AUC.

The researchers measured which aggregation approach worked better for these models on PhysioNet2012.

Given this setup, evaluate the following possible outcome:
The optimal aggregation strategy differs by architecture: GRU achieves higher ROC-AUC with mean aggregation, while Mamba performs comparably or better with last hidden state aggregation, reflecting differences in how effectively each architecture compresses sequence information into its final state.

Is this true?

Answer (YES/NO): NO